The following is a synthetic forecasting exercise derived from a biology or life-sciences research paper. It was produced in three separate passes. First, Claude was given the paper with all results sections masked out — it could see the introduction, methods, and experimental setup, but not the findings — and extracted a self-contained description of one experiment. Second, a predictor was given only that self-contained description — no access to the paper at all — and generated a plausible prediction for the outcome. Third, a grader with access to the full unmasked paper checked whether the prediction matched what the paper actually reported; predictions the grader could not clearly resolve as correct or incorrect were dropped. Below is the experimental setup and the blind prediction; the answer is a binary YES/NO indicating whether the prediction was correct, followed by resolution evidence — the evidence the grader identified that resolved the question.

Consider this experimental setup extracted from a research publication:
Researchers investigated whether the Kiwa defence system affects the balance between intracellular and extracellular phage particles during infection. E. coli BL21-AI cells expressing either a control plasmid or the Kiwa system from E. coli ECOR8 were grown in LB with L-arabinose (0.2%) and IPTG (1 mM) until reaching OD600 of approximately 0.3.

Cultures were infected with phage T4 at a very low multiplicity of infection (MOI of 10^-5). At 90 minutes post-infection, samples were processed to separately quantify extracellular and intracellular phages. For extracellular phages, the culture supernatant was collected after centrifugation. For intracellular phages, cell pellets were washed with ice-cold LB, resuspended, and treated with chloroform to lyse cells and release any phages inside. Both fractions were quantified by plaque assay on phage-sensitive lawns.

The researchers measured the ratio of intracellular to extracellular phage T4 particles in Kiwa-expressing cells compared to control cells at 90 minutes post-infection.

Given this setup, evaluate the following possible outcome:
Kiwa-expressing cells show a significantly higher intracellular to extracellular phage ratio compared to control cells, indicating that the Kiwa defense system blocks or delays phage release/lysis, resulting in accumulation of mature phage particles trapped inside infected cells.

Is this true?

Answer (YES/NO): NO